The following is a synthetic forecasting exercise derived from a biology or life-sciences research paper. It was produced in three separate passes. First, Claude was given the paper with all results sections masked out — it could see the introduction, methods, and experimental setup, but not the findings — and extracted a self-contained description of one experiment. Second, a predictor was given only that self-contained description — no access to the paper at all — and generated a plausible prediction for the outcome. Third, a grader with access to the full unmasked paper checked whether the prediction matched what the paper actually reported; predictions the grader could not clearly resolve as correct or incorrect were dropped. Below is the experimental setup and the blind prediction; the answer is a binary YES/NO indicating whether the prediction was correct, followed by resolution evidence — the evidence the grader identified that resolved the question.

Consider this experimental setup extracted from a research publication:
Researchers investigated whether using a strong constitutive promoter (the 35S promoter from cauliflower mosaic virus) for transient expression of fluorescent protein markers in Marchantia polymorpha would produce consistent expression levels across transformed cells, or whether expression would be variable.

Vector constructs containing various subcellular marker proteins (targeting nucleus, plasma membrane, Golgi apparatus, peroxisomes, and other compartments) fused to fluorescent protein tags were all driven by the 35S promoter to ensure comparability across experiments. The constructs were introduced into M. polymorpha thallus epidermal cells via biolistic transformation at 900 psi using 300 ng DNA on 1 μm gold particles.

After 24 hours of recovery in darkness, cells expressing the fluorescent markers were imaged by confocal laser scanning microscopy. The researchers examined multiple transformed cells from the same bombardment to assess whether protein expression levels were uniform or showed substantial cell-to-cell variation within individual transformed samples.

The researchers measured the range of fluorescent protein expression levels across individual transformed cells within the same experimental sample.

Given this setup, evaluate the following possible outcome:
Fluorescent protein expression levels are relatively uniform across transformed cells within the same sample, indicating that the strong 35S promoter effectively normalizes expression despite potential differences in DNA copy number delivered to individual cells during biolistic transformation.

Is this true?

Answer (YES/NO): NO